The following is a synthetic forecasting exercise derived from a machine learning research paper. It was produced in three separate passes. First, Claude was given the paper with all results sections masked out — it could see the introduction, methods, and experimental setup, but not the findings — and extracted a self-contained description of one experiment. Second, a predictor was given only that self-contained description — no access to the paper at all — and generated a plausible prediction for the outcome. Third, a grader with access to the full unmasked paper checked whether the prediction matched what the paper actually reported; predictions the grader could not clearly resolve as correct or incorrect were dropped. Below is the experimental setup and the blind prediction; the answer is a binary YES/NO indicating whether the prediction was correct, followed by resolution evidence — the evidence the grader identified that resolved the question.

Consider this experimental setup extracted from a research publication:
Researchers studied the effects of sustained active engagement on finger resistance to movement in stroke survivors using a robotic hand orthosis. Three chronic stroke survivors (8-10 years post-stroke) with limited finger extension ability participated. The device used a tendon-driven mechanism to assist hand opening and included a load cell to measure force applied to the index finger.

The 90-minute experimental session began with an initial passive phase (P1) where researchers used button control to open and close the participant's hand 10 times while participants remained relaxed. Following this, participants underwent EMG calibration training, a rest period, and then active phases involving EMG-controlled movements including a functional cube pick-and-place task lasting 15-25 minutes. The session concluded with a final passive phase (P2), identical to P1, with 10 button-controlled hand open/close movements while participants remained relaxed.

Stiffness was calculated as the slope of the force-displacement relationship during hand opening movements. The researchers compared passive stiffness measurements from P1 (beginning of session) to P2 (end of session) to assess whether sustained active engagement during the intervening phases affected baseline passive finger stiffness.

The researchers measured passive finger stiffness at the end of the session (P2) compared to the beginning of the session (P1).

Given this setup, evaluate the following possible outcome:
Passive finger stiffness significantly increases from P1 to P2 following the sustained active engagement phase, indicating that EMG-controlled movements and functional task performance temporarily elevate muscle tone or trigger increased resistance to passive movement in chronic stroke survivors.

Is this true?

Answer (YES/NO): NO